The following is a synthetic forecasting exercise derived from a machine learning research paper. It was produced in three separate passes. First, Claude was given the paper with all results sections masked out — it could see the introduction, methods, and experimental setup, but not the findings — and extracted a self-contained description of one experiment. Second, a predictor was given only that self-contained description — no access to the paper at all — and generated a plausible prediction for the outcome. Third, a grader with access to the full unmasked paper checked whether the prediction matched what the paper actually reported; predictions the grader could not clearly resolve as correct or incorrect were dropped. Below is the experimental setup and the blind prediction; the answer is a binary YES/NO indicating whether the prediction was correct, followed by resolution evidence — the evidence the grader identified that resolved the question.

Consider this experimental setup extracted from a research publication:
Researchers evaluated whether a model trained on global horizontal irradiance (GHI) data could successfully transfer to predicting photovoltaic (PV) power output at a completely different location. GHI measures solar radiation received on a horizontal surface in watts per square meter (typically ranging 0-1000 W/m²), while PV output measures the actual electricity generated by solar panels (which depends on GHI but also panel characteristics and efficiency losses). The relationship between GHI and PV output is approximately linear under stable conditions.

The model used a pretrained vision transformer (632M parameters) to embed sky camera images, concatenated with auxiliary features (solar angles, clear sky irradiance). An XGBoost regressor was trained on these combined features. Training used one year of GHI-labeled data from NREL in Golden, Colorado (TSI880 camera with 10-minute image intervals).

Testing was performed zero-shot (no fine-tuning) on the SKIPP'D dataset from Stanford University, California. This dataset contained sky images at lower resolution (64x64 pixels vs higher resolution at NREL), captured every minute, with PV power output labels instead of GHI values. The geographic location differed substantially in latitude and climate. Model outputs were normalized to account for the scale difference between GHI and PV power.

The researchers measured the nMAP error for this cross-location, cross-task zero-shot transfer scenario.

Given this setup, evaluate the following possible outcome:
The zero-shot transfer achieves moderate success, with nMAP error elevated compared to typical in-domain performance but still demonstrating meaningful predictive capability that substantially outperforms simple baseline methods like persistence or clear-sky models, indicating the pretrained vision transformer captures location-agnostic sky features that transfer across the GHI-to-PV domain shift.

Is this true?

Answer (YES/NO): NO